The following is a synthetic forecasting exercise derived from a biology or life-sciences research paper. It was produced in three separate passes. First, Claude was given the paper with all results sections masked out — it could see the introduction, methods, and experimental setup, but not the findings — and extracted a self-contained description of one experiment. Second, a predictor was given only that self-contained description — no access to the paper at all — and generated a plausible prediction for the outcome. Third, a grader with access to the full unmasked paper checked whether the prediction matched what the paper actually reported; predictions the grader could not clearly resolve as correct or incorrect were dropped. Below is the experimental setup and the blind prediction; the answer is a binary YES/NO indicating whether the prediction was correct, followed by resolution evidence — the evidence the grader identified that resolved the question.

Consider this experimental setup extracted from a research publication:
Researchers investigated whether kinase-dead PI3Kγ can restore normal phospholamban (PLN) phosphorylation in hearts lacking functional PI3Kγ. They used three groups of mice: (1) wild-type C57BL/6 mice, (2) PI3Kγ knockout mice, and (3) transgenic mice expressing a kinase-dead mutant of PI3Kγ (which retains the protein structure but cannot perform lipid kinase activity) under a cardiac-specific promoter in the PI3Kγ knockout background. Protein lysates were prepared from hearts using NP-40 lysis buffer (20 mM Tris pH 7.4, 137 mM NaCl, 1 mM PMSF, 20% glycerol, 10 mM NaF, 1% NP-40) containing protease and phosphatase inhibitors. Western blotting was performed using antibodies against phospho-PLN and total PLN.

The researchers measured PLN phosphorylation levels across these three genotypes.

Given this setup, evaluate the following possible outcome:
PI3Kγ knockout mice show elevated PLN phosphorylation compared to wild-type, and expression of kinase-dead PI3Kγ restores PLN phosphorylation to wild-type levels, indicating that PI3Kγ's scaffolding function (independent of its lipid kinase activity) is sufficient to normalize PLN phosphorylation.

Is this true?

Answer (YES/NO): NO